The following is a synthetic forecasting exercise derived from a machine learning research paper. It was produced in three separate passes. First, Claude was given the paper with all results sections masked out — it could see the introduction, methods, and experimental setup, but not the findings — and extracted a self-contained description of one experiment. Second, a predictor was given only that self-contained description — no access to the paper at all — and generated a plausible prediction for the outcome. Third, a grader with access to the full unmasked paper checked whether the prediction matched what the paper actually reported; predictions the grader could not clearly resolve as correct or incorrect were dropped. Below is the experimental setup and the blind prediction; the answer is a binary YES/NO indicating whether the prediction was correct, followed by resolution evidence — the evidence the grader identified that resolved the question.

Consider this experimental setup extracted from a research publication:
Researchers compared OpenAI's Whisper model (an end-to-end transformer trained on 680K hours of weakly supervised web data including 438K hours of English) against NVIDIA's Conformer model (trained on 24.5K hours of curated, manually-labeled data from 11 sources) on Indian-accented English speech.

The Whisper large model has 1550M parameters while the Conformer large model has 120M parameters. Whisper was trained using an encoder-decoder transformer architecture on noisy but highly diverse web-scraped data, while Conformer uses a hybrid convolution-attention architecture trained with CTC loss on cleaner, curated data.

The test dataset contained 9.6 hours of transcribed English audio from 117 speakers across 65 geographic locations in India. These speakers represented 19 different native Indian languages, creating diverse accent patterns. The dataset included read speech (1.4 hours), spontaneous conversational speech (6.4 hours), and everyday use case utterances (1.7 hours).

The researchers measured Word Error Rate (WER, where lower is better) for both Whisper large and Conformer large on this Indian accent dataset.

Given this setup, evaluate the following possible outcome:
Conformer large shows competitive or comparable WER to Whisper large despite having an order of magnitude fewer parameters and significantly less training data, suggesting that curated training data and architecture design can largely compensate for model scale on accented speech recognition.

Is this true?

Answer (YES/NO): NO